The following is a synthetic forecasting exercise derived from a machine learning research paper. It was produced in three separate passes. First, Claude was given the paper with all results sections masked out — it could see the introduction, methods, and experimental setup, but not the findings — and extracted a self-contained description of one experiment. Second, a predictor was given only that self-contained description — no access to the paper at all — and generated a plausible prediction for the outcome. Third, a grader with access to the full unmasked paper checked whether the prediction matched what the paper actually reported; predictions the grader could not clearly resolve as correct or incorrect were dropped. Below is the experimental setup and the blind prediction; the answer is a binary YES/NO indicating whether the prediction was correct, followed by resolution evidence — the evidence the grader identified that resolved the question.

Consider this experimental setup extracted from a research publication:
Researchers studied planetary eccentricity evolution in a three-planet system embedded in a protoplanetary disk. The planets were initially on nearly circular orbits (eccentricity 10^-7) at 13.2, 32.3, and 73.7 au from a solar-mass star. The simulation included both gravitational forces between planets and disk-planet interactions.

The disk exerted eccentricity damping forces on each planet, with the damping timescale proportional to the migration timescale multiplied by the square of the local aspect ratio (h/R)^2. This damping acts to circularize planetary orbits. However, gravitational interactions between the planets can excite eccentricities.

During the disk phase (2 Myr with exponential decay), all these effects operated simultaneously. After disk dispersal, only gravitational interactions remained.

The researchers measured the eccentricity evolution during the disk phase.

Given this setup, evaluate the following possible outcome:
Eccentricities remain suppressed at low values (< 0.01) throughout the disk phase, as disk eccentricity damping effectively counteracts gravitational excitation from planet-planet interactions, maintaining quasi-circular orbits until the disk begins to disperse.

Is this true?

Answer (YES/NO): NO